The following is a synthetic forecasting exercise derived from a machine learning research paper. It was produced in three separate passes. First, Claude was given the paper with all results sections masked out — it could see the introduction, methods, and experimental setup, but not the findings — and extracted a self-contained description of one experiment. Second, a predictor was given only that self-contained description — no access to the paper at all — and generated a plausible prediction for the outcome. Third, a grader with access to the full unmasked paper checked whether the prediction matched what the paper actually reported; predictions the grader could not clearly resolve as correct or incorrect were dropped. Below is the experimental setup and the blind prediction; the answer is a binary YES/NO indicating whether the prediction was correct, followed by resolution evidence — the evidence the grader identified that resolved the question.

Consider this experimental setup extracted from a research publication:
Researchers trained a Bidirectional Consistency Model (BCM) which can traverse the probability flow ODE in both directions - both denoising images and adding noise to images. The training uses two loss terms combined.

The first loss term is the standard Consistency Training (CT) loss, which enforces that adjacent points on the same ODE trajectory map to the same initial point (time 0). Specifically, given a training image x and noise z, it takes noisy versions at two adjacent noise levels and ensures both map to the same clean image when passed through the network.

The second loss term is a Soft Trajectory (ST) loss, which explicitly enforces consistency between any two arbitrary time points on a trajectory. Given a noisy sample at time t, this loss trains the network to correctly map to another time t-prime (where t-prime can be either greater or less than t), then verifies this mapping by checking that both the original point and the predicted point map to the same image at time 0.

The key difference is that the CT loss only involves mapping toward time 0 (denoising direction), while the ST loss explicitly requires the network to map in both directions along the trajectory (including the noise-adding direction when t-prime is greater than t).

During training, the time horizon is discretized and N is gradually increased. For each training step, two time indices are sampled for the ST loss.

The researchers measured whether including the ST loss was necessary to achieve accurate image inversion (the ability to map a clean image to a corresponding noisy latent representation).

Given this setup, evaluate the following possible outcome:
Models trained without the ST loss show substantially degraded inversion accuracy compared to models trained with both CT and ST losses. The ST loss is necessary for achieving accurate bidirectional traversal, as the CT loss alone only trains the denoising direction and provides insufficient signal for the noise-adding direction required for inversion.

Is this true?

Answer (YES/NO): YES